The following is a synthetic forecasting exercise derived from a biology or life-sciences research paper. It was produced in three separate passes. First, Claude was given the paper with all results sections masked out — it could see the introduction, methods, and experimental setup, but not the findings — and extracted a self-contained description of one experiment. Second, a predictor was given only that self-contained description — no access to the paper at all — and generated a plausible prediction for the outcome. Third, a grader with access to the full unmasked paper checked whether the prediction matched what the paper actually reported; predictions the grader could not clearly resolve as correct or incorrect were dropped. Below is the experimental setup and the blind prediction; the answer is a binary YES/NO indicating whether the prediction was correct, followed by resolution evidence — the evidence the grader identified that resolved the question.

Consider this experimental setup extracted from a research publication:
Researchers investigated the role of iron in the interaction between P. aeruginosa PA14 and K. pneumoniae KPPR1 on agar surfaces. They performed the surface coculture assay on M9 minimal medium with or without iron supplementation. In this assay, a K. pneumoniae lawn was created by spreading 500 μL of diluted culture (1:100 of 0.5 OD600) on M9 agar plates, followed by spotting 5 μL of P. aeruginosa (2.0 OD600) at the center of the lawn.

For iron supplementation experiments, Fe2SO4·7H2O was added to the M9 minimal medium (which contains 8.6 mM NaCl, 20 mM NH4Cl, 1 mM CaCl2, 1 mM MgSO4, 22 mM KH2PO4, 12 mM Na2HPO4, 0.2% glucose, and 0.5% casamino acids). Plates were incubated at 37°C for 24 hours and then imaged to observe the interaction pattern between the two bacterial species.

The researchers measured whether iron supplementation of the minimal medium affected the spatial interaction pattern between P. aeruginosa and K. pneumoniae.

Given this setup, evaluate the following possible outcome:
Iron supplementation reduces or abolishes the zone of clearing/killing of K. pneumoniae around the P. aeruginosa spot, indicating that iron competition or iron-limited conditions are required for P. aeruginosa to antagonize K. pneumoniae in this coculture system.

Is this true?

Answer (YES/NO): NO